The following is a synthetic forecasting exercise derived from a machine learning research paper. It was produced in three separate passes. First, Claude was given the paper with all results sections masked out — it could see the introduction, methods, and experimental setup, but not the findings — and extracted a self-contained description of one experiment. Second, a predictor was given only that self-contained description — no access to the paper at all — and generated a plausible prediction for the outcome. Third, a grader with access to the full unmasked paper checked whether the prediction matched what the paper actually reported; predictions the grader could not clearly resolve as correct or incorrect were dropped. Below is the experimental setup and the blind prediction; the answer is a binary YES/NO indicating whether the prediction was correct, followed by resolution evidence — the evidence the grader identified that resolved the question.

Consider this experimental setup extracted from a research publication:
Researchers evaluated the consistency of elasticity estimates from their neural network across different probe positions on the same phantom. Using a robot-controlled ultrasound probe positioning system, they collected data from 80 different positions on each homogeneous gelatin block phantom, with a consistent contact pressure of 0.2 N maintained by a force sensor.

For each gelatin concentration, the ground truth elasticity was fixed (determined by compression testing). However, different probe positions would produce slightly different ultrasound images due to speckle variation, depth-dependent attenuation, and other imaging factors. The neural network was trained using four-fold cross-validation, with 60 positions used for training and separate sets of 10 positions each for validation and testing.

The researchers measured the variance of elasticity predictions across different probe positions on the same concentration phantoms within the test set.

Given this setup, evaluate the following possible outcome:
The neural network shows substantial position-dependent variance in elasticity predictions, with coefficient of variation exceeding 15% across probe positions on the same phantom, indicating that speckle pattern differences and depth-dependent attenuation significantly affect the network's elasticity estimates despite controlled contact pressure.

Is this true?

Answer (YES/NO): NO